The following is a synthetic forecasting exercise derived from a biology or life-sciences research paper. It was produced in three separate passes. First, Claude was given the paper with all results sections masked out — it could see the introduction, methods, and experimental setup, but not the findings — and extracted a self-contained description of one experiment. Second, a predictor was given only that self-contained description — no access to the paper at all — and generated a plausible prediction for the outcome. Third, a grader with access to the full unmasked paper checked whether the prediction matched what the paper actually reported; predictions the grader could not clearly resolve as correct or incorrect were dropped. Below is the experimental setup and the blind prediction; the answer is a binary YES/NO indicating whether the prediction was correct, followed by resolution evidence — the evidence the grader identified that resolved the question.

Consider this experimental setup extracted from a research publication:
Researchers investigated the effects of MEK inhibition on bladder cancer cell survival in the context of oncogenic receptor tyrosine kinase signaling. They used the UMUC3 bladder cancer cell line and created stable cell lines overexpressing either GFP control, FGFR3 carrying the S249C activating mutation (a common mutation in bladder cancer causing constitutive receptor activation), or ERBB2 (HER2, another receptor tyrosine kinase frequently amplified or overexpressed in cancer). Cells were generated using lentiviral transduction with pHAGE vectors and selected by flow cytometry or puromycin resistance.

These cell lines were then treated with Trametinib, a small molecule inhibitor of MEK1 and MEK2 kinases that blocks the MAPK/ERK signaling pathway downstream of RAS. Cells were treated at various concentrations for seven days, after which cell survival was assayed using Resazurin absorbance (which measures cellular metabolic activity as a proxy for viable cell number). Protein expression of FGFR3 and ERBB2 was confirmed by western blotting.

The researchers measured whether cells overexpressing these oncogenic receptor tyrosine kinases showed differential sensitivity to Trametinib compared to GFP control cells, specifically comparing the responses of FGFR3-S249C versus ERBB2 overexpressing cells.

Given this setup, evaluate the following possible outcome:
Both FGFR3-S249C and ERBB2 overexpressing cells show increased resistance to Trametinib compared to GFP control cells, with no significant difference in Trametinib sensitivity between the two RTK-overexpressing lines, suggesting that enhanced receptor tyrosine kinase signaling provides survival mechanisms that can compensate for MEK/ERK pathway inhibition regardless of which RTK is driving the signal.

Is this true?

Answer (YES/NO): NO